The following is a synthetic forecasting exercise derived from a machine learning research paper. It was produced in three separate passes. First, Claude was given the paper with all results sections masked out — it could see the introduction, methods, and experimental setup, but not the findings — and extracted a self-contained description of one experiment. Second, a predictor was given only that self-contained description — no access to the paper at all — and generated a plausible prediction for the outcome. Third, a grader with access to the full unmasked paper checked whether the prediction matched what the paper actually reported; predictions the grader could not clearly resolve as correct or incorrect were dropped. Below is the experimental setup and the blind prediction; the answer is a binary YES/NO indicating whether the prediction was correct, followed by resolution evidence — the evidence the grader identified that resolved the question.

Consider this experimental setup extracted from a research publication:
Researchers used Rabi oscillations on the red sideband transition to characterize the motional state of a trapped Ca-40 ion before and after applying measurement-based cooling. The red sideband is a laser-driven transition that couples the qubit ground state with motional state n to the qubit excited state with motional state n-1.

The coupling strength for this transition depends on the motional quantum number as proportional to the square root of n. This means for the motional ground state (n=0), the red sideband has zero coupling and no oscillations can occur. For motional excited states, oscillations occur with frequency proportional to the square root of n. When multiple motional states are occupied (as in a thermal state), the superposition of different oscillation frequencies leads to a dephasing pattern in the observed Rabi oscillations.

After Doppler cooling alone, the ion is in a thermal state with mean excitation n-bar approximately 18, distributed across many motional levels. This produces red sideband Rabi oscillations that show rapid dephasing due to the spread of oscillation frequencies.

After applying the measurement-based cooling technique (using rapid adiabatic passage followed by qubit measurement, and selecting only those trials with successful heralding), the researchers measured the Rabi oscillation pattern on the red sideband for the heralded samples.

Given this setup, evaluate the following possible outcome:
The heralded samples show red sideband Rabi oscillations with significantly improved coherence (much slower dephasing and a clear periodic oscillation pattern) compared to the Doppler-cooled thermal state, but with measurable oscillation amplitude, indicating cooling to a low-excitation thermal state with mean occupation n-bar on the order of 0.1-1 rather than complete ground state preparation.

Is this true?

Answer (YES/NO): NO